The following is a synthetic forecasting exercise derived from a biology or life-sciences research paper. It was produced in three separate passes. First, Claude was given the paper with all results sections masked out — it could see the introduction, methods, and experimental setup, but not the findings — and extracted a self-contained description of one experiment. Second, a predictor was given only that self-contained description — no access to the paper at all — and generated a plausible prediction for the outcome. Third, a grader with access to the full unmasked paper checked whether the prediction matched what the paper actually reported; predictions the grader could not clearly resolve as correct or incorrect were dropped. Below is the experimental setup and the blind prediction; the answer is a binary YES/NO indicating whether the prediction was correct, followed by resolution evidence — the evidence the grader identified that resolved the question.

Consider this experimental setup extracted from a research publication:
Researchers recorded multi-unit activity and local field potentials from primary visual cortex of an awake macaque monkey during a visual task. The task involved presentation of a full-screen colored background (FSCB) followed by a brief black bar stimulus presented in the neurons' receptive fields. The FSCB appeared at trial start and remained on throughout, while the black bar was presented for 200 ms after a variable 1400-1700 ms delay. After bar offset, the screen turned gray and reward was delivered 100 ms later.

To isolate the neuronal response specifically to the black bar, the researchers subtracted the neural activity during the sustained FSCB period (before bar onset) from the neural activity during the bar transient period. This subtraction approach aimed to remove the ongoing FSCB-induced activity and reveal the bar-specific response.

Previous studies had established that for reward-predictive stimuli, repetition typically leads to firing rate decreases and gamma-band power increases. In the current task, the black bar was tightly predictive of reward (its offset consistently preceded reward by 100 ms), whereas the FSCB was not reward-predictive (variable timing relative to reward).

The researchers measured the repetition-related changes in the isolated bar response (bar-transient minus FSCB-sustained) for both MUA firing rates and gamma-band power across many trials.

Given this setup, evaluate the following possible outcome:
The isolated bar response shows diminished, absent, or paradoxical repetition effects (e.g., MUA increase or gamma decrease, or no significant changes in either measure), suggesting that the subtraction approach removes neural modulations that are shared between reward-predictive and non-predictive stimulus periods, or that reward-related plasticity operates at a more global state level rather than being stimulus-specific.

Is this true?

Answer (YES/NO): NO